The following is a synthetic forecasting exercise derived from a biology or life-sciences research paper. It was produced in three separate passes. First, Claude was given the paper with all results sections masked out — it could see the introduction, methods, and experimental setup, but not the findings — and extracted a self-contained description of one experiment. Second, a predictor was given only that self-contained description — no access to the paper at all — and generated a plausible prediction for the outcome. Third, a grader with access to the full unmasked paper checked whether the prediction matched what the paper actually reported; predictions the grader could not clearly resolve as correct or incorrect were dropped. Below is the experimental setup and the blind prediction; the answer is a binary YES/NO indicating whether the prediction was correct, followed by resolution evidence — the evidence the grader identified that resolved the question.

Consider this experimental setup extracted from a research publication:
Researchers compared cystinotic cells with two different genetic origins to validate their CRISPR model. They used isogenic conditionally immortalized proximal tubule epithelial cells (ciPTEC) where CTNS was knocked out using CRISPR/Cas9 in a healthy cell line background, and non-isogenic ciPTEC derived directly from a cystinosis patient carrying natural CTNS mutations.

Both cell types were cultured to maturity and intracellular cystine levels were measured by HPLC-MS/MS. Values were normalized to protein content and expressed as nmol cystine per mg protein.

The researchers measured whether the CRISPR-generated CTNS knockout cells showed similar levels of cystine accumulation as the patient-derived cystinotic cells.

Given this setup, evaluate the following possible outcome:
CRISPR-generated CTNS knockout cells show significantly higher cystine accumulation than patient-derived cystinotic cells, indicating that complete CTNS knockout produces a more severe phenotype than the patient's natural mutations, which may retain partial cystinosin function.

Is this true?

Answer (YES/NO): NO